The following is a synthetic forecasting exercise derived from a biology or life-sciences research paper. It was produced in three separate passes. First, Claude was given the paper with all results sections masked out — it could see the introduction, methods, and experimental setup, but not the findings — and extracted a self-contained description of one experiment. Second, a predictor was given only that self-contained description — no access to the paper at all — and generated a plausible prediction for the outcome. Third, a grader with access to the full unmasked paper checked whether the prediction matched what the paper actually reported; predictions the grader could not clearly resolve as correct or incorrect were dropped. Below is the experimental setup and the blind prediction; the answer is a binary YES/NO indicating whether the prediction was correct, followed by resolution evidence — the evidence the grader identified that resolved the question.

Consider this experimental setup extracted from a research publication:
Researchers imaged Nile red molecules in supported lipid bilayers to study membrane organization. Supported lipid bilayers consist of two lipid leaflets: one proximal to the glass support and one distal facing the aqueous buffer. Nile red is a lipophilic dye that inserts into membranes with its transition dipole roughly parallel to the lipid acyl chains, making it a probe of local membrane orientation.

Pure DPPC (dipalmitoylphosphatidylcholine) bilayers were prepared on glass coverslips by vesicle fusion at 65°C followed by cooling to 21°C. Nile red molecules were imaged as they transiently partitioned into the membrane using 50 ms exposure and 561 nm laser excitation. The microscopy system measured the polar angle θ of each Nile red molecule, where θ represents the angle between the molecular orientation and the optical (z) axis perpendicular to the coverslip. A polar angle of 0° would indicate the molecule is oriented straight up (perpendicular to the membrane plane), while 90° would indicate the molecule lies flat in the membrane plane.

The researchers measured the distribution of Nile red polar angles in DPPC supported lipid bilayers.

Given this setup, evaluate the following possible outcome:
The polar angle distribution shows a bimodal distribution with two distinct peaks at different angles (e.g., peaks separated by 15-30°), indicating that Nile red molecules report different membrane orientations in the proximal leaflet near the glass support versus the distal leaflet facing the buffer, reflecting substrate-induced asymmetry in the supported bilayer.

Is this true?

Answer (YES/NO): NO